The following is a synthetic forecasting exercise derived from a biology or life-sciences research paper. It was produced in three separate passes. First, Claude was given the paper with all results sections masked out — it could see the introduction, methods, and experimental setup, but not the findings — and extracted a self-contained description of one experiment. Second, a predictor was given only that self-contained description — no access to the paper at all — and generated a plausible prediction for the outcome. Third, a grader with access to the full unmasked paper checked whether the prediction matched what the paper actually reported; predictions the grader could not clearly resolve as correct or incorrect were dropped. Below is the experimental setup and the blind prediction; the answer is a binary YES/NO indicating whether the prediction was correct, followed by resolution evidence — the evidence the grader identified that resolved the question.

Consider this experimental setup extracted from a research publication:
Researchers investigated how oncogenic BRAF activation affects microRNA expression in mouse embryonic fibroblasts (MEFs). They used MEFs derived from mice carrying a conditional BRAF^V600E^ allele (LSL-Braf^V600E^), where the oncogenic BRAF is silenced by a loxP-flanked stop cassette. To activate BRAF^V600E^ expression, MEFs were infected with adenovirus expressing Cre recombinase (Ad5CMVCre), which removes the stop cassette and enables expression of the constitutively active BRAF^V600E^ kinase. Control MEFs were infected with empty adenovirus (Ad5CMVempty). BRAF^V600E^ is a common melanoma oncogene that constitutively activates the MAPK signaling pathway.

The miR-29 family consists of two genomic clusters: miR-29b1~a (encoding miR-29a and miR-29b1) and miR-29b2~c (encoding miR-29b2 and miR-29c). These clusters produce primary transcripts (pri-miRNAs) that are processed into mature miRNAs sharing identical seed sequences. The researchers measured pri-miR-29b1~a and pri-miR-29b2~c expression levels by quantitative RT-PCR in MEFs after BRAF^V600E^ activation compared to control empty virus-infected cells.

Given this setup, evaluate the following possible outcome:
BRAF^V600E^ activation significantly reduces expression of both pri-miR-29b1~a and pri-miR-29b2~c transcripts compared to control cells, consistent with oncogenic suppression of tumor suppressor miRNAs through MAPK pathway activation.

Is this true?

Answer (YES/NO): NO